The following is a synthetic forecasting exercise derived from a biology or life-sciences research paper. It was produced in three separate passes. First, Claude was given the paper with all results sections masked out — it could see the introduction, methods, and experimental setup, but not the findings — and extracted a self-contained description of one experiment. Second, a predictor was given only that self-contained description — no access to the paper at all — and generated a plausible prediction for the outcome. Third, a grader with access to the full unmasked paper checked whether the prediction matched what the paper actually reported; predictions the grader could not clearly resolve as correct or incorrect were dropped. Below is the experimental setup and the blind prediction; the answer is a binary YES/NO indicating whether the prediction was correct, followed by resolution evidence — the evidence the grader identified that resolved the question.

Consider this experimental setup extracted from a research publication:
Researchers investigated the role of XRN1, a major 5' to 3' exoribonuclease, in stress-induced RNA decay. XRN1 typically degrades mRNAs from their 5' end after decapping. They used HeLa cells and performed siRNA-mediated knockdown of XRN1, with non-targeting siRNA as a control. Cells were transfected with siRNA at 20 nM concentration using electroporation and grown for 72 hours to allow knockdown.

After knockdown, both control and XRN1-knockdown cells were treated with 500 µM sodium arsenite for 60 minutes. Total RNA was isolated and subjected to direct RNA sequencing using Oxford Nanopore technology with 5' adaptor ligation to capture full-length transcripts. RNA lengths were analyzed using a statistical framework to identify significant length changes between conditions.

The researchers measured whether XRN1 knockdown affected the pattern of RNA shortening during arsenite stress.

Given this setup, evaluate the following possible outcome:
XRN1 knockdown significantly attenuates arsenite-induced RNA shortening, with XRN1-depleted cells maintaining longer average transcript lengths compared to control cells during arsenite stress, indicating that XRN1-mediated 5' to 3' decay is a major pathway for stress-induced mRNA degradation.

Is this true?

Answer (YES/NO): YES